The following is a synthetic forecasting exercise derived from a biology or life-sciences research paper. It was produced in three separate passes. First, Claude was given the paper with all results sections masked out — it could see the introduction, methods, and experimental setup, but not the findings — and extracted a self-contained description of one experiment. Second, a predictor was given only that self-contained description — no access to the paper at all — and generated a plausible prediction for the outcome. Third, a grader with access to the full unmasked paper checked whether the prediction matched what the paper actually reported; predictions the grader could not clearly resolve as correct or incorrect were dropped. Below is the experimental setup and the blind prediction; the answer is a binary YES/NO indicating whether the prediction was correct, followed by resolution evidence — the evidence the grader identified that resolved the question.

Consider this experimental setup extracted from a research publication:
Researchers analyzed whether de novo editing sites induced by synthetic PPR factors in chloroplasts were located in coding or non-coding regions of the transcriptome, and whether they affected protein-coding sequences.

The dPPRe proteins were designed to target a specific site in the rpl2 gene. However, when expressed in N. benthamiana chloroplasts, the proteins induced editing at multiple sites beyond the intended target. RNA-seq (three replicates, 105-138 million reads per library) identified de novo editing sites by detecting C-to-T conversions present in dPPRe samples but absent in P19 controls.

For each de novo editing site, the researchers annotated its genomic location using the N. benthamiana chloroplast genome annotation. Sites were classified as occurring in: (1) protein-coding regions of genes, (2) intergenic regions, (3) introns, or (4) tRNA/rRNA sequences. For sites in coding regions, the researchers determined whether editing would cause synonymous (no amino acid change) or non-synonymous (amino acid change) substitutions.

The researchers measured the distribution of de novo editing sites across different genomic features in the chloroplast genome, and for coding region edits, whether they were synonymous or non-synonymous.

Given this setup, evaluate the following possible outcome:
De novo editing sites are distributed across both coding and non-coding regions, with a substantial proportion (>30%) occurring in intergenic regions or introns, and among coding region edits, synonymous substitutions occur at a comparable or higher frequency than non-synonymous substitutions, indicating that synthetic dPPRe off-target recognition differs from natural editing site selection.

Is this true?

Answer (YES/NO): NO